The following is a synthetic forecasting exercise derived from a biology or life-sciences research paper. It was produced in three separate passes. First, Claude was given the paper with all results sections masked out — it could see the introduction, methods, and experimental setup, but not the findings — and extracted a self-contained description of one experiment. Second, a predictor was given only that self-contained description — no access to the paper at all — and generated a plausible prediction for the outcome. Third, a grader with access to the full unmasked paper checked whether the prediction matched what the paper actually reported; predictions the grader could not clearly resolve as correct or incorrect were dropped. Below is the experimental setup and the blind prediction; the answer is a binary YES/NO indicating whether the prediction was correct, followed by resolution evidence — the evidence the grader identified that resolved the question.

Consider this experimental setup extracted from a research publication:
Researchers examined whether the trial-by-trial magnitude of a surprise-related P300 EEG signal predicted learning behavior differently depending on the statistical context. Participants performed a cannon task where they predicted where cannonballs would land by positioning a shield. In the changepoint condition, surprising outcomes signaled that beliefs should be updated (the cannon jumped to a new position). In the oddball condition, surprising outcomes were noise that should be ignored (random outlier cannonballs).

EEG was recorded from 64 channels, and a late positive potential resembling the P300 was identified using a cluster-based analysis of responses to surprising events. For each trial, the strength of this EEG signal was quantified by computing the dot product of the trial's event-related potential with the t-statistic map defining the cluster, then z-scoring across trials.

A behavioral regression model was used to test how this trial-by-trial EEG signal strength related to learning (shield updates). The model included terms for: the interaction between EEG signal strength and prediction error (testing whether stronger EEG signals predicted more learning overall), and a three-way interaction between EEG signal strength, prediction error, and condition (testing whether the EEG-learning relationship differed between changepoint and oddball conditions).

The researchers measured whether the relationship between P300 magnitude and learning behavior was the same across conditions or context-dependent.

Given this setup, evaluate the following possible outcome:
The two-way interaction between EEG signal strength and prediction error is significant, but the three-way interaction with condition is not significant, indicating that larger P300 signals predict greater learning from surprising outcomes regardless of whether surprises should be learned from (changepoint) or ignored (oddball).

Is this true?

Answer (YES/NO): NO